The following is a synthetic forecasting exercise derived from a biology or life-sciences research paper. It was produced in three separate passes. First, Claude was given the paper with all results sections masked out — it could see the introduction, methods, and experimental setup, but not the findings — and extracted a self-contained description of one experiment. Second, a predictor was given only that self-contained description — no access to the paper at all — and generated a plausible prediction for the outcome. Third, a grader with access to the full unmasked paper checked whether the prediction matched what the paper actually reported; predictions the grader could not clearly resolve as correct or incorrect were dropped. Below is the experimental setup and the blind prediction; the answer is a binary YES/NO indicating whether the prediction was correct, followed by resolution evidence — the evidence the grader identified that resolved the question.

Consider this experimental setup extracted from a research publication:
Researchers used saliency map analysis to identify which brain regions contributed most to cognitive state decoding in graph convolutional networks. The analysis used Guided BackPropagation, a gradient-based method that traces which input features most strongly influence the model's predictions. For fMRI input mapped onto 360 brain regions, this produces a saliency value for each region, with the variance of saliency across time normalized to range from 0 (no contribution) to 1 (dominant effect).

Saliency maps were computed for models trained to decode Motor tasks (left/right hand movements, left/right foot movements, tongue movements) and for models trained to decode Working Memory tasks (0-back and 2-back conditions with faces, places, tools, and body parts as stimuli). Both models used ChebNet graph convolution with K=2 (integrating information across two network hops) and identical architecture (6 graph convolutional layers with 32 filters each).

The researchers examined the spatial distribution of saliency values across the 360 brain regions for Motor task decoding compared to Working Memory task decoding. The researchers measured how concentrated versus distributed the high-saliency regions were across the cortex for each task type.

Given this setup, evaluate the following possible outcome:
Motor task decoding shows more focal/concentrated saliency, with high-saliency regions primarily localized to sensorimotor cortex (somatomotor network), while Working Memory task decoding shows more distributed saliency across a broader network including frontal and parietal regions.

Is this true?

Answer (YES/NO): NO